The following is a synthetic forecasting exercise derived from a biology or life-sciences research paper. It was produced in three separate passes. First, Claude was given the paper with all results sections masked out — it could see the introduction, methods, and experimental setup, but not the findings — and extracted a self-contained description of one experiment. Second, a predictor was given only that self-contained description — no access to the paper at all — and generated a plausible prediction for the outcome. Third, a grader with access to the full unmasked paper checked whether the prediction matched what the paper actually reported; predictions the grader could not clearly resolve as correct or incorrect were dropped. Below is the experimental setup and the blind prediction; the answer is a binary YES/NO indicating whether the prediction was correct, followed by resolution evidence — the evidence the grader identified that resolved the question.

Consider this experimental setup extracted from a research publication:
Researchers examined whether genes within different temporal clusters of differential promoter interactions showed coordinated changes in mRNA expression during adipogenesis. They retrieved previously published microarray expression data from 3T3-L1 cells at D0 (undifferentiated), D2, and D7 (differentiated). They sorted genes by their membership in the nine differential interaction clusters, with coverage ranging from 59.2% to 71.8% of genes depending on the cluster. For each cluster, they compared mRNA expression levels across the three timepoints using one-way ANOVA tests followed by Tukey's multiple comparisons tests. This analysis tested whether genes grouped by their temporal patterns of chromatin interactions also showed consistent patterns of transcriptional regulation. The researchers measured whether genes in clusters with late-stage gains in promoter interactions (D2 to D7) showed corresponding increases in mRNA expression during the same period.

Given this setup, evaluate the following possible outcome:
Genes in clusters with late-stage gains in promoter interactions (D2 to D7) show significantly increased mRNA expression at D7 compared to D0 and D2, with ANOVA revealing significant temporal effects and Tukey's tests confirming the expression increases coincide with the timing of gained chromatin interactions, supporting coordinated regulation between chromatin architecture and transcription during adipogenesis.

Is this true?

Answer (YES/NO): YES